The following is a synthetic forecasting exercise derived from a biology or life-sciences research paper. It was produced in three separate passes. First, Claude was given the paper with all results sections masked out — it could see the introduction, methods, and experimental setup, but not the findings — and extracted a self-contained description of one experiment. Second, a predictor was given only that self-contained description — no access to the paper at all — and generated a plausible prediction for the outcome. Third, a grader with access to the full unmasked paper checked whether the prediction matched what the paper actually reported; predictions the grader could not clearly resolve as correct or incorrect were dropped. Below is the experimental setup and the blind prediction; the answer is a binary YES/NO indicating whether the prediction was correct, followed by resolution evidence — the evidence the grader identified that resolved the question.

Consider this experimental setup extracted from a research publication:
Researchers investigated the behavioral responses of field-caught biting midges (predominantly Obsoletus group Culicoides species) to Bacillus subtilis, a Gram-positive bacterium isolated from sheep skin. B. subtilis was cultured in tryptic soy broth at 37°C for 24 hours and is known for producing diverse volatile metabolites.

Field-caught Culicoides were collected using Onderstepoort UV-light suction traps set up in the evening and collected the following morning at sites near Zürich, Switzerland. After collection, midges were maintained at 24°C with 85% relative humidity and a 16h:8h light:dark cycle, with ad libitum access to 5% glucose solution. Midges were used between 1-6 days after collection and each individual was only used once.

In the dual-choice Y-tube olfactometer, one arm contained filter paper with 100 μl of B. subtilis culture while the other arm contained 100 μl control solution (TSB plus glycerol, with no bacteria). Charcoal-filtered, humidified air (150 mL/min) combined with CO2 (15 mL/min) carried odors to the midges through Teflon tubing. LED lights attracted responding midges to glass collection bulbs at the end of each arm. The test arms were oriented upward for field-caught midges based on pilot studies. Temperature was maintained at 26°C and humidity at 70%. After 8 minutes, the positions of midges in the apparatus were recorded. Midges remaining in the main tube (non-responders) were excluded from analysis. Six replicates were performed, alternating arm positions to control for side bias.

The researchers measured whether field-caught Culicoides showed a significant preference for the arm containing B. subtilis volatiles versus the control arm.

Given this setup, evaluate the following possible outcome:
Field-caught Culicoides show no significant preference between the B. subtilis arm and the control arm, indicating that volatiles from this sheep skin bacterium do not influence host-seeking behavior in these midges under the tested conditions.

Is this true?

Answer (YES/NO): YES